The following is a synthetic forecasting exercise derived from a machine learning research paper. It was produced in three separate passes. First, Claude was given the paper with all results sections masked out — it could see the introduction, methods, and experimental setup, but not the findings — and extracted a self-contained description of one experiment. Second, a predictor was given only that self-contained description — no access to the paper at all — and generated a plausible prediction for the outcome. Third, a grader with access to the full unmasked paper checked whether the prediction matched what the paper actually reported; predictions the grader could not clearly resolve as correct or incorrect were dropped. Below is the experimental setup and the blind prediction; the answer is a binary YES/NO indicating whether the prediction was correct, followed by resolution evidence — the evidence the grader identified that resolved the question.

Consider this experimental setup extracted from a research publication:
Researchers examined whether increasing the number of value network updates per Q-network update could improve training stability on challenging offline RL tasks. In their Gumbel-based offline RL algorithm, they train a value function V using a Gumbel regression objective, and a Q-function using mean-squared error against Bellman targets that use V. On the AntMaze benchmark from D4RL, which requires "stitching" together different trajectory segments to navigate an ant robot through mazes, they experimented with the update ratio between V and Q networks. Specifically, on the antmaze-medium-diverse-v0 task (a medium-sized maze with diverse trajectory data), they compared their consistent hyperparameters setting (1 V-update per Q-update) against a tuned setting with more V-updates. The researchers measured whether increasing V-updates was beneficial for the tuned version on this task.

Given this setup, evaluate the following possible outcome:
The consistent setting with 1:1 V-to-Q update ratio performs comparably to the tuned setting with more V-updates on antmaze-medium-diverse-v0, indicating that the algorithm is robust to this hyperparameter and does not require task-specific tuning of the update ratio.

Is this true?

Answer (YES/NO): NO